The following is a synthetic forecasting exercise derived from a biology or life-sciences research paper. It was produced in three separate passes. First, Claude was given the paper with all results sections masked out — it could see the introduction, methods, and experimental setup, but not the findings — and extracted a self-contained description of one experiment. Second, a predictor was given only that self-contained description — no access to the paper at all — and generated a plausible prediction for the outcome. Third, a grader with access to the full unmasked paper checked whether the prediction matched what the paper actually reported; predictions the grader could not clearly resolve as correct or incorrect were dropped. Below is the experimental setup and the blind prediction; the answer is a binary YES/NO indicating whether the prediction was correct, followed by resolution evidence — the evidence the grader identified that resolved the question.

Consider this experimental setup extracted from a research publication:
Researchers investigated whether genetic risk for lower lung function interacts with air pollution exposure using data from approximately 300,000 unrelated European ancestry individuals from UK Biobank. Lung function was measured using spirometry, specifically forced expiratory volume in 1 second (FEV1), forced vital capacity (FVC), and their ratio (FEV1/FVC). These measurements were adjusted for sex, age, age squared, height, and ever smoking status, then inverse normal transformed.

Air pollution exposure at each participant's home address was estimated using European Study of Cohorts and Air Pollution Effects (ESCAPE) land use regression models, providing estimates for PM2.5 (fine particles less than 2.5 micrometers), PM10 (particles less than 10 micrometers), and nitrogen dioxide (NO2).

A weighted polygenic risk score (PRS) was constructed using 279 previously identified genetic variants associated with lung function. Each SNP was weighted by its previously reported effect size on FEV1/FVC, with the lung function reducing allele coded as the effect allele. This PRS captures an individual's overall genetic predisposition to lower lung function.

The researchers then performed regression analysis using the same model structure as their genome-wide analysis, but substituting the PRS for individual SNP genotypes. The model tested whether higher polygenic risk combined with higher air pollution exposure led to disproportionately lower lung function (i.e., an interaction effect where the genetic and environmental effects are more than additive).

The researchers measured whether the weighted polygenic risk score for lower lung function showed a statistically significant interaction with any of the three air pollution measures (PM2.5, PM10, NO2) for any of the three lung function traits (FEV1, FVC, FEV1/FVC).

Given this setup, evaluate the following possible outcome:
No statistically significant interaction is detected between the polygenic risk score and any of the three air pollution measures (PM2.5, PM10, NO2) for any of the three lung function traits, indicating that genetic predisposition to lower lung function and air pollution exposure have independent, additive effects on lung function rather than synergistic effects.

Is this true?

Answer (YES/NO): YES